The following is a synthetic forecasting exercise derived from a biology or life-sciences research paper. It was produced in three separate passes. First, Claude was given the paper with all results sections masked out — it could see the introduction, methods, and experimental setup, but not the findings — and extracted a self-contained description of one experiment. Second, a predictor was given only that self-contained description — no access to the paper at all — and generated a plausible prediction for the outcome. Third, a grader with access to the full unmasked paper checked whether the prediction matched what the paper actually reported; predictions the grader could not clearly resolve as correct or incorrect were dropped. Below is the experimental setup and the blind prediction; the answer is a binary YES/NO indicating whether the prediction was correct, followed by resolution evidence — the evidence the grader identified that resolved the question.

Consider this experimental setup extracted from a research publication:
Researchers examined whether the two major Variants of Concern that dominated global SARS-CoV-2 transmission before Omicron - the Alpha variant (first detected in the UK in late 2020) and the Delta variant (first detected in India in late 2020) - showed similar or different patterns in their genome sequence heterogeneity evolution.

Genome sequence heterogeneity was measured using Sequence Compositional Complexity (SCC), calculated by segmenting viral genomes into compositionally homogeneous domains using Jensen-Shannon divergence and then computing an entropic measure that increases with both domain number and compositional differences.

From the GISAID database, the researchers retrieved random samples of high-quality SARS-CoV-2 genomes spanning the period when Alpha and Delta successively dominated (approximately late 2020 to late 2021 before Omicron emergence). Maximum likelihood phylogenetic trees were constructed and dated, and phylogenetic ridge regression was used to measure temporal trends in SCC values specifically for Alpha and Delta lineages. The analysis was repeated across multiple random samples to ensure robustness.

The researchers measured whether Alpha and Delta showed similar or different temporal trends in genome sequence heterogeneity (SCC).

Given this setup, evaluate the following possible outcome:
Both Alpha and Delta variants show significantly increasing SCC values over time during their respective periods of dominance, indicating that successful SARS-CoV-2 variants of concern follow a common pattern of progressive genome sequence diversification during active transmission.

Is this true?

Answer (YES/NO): NO